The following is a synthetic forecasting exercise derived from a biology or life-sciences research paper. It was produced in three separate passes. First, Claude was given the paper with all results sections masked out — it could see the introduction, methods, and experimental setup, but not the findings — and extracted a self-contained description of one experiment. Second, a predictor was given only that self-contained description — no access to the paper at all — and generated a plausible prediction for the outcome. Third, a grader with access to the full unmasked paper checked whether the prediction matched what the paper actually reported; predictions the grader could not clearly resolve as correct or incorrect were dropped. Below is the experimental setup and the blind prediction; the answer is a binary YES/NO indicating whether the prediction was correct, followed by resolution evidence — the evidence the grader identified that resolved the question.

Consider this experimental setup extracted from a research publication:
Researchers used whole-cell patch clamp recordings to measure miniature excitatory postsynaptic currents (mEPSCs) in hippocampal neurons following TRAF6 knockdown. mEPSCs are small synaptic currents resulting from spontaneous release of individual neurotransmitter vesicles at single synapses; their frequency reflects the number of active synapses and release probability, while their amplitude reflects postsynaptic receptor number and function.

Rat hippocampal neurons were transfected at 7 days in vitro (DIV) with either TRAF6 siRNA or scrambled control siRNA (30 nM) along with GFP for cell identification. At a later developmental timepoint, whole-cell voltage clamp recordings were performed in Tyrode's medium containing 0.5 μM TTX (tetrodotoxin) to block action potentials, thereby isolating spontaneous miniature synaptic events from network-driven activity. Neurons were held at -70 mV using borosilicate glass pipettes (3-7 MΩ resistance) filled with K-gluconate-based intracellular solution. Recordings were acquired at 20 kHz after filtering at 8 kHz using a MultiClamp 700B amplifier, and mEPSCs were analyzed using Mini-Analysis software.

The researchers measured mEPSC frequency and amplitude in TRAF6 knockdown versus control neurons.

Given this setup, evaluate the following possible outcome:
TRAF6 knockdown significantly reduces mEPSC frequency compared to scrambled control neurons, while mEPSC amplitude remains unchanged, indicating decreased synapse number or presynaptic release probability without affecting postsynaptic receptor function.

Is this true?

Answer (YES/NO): NO